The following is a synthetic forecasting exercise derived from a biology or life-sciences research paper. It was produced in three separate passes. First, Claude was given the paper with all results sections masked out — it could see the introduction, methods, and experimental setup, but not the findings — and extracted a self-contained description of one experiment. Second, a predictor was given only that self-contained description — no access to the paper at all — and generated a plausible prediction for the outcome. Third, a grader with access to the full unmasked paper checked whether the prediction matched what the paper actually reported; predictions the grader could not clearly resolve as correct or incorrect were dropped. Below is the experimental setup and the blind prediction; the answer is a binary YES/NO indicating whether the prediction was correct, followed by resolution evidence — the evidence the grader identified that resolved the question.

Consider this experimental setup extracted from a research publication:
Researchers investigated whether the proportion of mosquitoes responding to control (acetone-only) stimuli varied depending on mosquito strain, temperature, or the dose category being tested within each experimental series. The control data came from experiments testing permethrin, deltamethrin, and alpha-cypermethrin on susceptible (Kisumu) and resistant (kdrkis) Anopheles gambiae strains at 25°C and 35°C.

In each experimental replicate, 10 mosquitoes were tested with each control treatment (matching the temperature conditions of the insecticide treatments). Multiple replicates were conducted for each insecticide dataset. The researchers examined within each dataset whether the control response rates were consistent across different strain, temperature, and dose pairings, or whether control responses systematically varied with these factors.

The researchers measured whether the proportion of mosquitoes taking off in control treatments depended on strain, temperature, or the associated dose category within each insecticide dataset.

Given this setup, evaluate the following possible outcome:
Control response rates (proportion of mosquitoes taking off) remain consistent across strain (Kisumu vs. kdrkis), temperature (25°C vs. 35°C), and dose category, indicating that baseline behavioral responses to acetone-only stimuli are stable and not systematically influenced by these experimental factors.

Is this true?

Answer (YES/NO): YES